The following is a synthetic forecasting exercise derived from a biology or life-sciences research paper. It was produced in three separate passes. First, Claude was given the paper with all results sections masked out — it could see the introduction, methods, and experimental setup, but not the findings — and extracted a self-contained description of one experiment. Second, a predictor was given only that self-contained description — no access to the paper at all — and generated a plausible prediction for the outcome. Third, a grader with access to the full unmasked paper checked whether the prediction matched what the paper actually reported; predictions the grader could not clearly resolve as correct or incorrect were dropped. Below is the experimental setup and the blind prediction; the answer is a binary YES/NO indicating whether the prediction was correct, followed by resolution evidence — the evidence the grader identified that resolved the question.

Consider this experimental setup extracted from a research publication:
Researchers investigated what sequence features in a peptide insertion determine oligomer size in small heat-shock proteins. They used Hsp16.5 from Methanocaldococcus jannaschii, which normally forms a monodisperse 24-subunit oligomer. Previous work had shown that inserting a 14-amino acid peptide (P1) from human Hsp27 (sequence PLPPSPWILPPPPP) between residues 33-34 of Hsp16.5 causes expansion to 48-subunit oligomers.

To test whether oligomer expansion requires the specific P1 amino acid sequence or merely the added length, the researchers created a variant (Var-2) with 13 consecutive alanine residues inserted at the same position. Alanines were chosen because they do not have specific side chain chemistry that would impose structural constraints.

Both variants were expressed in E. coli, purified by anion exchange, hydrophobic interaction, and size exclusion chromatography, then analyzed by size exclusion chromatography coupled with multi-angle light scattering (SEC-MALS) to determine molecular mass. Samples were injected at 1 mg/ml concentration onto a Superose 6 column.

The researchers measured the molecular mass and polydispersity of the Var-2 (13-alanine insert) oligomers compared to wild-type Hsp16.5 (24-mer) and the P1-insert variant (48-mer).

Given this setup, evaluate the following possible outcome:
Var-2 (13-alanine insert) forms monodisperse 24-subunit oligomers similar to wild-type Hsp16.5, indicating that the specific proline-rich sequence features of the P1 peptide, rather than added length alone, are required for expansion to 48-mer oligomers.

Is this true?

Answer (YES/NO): NO